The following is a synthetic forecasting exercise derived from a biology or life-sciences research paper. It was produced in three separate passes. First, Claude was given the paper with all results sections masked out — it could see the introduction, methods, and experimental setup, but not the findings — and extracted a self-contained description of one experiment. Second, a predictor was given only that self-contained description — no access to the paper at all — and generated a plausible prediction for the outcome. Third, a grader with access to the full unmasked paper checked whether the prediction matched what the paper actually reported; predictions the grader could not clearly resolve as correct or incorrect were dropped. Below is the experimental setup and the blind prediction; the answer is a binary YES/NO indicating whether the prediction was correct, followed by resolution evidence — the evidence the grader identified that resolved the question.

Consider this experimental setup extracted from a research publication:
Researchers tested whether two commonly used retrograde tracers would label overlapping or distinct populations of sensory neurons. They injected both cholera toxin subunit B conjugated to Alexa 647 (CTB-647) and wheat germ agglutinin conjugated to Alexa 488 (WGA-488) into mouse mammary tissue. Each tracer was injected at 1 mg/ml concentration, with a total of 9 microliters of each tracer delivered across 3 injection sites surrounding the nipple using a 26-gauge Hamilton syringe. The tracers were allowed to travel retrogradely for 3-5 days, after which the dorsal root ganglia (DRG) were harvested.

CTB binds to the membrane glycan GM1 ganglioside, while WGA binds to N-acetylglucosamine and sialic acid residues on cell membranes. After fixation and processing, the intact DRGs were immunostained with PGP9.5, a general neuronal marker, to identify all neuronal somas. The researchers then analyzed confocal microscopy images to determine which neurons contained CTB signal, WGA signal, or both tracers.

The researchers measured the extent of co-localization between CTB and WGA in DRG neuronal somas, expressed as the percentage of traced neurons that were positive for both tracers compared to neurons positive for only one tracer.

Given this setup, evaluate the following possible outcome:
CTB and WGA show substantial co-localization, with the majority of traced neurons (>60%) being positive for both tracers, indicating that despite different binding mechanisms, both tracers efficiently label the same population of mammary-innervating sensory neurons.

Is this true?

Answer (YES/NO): NO